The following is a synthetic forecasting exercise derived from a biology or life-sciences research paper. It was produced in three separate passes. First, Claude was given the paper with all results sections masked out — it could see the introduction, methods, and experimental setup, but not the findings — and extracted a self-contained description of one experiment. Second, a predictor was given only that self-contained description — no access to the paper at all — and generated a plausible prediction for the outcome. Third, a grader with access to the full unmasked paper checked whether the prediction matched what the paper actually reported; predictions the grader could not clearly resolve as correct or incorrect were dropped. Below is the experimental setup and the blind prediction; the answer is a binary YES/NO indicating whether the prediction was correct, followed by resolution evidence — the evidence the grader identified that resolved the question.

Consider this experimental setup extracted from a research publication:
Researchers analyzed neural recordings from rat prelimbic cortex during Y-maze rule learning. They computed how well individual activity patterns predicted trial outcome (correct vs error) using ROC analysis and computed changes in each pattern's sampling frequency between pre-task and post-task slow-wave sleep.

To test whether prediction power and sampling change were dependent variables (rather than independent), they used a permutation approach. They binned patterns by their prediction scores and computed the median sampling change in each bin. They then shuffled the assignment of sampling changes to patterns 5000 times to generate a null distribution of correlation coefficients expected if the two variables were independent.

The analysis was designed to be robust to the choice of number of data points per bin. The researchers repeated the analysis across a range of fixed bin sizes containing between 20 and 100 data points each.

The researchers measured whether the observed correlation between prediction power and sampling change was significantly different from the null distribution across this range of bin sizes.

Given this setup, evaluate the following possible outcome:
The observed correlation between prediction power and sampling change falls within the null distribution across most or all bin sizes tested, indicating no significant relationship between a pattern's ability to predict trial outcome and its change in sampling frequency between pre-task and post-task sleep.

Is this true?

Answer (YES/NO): NO